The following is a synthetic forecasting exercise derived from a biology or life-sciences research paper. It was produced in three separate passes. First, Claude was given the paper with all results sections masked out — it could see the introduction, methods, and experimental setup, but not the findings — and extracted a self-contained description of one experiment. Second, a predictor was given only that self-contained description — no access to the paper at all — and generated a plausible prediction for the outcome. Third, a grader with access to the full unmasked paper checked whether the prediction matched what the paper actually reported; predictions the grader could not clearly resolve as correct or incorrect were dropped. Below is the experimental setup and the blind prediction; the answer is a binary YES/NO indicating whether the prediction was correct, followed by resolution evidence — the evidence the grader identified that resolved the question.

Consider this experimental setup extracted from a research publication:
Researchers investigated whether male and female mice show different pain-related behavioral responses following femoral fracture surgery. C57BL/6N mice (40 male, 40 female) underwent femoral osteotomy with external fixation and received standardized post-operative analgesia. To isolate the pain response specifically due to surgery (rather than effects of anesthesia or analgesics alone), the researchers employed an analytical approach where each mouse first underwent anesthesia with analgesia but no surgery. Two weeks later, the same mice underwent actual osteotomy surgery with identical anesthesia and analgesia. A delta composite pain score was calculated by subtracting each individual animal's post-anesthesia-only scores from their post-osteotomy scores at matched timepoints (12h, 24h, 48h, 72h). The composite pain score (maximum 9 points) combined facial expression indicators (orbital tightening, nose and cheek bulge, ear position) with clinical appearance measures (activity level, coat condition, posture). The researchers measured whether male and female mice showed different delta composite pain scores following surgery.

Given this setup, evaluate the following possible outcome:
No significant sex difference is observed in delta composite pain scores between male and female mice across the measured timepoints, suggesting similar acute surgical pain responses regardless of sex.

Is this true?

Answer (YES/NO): NO